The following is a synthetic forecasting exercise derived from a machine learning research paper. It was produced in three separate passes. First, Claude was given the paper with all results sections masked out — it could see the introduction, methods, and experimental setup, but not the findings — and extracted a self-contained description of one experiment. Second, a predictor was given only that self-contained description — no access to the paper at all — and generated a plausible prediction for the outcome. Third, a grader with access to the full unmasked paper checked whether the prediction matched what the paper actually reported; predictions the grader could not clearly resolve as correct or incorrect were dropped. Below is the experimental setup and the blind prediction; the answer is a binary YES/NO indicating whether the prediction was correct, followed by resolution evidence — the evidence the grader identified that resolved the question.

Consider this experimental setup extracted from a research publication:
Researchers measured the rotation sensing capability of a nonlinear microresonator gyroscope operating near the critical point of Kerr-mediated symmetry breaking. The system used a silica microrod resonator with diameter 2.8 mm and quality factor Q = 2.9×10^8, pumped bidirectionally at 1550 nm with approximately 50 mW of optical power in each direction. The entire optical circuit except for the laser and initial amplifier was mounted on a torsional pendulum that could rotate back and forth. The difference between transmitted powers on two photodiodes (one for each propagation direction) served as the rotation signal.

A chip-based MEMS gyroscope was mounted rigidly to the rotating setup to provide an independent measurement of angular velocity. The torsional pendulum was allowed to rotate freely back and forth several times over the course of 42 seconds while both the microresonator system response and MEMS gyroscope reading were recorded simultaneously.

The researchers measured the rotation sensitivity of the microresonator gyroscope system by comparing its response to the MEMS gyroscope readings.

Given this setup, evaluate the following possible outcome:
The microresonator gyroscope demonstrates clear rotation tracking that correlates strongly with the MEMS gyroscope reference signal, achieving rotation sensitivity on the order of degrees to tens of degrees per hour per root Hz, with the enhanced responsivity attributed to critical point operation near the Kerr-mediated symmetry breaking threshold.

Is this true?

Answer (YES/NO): NO